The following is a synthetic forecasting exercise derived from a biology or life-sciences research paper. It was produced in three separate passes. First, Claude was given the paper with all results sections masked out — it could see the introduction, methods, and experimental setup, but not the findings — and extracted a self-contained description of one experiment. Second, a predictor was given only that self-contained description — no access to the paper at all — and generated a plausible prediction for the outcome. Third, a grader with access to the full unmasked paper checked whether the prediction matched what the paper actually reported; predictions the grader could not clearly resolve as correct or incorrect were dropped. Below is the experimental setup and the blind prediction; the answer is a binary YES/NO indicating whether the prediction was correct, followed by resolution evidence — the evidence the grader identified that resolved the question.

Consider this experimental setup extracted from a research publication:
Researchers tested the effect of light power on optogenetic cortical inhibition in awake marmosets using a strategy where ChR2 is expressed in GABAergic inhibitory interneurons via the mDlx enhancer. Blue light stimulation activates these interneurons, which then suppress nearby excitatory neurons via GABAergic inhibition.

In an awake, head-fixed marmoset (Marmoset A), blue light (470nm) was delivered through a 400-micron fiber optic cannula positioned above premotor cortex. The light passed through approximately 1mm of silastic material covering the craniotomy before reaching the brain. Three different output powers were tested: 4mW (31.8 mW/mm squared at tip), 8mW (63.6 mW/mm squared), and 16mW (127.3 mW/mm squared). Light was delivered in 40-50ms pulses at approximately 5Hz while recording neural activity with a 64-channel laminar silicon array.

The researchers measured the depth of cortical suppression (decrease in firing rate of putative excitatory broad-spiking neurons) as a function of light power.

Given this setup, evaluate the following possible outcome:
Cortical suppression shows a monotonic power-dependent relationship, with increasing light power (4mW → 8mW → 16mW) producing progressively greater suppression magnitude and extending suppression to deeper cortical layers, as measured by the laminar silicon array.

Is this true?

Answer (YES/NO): YES